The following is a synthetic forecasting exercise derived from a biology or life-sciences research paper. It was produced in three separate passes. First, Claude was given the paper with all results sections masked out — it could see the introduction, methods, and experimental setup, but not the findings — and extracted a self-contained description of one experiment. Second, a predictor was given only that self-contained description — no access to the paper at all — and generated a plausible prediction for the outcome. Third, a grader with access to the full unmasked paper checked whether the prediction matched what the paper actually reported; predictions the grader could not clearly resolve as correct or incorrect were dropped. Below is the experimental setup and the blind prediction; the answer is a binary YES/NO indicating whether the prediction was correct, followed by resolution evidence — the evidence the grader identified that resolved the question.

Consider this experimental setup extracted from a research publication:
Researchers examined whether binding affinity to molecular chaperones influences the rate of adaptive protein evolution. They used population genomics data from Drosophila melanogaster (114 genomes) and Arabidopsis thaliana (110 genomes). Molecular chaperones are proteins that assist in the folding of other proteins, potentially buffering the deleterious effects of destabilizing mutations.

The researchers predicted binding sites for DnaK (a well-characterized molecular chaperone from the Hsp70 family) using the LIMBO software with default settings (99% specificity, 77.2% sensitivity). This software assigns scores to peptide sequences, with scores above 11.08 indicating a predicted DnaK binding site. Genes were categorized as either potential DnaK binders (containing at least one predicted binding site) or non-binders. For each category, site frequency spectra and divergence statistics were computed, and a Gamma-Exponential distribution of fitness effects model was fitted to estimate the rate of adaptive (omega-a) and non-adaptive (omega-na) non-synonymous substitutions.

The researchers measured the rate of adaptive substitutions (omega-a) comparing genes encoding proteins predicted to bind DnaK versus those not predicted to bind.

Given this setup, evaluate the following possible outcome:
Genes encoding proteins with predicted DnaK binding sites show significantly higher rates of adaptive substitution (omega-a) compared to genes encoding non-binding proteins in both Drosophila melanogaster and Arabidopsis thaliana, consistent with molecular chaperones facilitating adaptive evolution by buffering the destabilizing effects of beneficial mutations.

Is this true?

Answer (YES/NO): NO